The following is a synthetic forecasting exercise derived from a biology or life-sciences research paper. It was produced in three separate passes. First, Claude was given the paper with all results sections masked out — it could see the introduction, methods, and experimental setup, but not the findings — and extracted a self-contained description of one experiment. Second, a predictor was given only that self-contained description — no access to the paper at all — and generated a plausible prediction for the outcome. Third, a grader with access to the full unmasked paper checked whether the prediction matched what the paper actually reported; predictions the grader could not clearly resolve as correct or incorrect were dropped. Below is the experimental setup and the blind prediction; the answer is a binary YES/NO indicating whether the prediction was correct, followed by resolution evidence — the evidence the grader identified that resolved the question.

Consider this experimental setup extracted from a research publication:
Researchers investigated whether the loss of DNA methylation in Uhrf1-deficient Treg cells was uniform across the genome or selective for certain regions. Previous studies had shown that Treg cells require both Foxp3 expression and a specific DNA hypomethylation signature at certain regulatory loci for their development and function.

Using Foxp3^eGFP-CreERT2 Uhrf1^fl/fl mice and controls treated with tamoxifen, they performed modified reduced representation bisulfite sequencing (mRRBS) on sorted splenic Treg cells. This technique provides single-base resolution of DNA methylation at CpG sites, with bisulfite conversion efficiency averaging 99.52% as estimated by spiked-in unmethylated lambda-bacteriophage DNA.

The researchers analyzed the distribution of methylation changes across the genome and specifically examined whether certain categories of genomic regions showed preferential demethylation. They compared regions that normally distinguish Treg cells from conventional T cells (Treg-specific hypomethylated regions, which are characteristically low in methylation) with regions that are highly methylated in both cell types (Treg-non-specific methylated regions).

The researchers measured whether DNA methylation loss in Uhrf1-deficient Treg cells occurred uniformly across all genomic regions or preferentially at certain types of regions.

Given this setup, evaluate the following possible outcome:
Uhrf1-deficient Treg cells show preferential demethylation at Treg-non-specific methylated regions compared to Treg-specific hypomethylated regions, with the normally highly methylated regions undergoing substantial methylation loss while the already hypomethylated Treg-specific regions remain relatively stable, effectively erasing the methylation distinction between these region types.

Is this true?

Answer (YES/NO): YES